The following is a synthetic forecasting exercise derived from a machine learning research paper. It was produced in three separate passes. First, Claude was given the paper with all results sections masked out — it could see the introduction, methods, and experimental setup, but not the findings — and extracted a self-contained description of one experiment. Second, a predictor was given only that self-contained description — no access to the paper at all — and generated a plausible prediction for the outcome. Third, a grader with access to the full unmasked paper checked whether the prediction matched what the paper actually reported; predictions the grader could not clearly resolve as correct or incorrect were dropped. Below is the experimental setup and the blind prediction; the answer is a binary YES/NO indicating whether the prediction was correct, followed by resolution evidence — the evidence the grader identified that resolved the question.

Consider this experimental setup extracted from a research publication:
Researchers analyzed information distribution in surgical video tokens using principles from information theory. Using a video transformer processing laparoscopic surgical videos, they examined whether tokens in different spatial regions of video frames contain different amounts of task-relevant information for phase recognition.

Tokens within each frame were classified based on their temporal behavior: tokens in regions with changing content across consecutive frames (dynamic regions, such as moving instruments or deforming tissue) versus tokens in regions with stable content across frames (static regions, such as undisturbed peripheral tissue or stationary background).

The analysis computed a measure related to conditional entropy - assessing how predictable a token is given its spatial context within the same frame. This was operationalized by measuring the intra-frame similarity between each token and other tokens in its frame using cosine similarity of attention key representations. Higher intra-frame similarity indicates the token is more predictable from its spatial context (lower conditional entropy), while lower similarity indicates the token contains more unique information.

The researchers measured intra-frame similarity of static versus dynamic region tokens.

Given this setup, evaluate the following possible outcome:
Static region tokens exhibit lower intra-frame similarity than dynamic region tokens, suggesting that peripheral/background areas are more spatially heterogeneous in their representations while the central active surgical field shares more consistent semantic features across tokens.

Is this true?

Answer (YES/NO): NO